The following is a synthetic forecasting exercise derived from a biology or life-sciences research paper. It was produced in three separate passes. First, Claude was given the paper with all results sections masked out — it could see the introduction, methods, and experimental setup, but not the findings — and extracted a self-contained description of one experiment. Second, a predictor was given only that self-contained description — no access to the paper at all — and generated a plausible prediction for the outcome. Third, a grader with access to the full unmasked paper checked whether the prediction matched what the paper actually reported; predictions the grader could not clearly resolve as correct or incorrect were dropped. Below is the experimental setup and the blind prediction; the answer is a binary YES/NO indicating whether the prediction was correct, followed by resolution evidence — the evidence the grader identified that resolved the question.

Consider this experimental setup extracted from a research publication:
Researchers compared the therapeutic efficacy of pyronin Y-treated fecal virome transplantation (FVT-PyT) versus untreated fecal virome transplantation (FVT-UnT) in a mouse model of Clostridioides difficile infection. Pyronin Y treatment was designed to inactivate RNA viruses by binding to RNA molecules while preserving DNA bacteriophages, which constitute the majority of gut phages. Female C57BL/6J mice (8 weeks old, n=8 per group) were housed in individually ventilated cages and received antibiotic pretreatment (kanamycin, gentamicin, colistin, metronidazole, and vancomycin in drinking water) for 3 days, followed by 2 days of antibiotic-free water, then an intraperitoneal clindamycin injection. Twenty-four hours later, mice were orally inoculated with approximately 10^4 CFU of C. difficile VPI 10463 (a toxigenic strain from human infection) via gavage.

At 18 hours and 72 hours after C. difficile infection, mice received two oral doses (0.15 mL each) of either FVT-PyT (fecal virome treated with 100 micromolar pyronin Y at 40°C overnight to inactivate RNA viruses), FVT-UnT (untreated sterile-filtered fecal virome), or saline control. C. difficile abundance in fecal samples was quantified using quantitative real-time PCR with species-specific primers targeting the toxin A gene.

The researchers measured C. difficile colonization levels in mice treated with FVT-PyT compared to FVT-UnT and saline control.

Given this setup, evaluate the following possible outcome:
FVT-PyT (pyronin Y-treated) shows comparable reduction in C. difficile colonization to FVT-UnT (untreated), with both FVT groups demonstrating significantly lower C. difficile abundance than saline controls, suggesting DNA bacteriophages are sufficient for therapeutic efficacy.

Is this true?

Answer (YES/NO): NO